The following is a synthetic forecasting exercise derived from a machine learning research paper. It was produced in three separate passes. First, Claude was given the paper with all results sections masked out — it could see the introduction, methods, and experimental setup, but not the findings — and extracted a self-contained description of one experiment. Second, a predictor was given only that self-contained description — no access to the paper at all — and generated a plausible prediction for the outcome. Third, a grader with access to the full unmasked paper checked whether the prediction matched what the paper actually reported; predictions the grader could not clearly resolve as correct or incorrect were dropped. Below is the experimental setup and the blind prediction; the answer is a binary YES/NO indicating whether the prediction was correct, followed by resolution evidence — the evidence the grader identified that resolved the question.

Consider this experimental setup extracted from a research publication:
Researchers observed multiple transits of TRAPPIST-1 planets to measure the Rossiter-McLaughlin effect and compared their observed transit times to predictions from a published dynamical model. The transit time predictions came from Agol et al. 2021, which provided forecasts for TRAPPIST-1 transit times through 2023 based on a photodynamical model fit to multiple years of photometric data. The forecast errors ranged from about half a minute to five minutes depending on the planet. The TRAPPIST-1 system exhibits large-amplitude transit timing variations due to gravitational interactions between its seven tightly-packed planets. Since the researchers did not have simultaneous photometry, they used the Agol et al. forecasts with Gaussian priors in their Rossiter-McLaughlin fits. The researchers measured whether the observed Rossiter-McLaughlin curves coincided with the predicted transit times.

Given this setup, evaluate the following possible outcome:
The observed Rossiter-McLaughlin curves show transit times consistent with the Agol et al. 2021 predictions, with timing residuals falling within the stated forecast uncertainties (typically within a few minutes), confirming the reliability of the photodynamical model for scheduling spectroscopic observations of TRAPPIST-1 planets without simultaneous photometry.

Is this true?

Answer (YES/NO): YES